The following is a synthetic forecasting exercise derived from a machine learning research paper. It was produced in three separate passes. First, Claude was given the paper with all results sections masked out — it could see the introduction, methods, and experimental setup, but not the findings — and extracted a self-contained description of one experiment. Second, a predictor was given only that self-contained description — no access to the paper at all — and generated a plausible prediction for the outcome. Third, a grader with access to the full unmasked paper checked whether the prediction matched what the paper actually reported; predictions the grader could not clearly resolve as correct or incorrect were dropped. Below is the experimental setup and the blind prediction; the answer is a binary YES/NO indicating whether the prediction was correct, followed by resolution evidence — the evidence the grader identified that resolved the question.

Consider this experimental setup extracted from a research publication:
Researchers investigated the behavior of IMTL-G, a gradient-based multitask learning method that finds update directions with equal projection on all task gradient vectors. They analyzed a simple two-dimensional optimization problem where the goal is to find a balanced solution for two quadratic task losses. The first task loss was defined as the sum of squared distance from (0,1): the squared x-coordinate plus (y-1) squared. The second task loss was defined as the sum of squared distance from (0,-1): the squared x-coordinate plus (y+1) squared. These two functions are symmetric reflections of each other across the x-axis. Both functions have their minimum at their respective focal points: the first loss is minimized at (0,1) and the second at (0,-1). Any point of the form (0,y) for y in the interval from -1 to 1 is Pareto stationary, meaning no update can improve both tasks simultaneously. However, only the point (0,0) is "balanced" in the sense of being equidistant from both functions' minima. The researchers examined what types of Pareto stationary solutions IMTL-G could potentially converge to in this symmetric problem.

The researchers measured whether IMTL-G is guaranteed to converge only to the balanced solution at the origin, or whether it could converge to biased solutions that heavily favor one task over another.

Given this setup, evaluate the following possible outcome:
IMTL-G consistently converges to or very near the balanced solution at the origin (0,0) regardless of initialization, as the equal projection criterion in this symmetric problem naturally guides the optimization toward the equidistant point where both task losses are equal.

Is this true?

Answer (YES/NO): NO